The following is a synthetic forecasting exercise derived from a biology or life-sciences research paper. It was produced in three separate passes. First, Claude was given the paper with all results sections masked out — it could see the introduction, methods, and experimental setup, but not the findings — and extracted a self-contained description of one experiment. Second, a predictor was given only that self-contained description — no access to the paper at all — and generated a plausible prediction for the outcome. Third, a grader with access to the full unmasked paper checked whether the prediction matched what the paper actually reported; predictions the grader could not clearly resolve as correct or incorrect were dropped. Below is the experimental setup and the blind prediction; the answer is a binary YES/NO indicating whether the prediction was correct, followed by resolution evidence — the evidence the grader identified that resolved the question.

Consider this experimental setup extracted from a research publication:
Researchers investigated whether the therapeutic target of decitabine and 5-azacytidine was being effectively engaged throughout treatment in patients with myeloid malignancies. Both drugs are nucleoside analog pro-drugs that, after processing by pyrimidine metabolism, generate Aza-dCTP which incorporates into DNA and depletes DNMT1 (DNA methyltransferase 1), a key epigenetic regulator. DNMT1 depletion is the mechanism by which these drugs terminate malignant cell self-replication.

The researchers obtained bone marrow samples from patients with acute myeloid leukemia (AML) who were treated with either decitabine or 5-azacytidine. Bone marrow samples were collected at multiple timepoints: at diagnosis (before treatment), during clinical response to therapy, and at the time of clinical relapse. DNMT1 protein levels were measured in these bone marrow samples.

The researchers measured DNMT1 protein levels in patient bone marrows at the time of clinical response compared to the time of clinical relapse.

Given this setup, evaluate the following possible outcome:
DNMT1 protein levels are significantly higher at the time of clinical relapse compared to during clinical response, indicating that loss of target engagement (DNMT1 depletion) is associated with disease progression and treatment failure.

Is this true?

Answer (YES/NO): YES